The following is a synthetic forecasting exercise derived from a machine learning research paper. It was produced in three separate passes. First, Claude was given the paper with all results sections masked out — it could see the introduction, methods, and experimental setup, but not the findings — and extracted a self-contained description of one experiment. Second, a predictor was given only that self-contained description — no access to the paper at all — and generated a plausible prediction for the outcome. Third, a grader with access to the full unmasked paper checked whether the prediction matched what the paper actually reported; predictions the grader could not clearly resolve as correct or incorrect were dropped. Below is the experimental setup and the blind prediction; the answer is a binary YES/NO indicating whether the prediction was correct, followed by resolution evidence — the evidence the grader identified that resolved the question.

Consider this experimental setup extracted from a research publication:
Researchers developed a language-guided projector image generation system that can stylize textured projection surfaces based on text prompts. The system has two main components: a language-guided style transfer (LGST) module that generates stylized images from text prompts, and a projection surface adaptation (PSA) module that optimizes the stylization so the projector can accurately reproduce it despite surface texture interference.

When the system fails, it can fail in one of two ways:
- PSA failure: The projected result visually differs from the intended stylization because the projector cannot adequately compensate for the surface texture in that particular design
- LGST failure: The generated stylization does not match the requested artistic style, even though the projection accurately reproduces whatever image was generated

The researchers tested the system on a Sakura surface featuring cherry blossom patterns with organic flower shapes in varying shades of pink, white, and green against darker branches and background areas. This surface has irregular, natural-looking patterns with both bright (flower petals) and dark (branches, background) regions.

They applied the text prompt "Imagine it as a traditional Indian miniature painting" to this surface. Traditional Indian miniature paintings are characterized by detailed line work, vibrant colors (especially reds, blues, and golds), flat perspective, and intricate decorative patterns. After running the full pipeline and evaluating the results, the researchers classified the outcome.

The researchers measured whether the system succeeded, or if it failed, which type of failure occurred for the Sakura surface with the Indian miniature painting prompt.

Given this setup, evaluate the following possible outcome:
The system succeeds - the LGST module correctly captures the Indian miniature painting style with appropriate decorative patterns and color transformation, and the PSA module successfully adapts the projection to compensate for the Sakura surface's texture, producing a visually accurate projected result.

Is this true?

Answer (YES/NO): NO